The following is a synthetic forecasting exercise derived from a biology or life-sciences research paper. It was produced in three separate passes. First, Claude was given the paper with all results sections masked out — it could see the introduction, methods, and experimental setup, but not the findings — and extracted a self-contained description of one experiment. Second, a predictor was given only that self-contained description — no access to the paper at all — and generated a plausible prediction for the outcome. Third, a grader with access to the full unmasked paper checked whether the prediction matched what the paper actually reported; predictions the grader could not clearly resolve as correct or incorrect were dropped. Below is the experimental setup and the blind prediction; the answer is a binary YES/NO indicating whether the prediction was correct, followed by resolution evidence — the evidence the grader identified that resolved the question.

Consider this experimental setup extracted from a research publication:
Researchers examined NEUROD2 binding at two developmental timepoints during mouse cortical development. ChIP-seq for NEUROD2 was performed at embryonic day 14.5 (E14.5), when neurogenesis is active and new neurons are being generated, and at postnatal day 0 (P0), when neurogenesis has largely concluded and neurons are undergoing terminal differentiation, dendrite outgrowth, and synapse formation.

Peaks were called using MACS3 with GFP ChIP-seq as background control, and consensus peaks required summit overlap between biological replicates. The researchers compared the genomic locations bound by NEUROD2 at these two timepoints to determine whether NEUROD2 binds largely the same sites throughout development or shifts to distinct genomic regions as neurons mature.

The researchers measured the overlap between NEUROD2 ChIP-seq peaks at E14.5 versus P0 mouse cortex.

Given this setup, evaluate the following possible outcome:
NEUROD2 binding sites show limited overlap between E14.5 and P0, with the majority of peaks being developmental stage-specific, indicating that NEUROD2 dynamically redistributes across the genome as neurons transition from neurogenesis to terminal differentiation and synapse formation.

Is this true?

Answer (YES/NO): YES